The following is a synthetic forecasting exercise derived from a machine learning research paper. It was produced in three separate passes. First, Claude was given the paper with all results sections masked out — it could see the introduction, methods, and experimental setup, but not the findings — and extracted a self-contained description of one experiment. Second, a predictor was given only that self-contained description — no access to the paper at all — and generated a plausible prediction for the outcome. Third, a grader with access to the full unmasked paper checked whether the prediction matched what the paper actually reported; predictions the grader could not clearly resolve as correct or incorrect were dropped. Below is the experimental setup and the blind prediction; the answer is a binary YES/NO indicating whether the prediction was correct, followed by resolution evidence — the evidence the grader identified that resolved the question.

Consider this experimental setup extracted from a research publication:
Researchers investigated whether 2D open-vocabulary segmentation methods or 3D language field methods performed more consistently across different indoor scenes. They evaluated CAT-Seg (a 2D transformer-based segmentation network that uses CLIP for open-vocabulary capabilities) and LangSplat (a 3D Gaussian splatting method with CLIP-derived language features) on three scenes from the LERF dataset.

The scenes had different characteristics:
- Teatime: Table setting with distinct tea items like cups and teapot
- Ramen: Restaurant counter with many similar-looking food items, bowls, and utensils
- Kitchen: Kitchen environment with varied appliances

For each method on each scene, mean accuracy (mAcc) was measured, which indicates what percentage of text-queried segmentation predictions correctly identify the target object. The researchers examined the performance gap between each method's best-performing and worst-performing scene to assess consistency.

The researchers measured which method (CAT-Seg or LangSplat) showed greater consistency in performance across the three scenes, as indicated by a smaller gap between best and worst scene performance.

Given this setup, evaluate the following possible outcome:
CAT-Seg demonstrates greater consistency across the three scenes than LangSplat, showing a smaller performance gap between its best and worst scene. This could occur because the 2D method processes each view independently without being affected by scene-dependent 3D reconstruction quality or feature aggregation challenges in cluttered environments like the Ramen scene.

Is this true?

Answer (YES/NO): YES